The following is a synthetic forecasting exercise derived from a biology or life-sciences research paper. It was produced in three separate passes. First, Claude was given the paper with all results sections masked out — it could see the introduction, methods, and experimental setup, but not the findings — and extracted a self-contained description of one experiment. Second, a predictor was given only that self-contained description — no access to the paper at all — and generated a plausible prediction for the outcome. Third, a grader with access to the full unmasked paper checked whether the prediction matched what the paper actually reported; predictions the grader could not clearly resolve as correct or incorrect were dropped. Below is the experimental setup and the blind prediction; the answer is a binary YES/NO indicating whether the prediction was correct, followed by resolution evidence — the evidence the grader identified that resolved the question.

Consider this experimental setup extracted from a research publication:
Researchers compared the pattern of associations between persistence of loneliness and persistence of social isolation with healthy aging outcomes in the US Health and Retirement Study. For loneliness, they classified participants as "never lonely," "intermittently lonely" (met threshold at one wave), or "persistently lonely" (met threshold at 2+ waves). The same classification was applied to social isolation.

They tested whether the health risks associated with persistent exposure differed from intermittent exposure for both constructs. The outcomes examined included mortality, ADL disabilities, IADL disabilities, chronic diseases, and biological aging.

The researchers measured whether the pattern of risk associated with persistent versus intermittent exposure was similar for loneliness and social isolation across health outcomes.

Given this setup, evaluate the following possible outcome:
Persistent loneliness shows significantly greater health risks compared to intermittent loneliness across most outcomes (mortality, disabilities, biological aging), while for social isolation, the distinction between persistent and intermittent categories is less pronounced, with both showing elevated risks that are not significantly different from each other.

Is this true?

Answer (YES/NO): YES